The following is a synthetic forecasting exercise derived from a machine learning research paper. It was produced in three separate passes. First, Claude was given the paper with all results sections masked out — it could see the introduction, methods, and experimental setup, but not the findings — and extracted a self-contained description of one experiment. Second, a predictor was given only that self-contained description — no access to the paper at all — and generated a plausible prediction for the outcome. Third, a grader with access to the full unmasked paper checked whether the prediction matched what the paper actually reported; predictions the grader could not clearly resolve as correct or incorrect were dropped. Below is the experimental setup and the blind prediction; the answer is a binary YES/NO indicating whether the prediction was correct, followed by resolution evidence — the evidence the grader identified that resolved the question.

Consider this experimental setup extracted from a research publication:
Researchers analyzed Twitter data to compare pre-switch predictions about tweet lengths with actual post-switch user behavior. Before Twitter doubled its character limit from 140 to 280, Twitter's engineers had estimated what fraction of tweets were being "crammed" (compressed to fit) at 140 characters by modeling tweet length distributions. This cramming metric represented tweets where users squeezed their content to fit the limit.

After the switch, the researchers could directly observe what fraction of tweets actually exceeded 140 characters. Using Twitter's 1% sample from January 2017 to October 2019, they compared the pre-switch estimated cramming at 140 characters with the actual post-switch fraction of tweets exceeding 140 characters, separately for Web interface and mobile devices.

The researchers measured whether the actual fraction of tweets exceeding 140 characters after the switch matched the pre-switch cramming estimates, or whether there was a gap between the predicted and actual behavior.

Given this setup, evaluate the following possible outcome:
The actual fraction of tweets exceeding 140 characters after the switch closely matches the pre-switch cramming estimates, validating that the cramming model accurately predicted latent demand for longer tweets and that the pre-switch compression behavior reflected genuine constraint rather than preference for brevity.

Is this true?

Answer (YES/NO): NO